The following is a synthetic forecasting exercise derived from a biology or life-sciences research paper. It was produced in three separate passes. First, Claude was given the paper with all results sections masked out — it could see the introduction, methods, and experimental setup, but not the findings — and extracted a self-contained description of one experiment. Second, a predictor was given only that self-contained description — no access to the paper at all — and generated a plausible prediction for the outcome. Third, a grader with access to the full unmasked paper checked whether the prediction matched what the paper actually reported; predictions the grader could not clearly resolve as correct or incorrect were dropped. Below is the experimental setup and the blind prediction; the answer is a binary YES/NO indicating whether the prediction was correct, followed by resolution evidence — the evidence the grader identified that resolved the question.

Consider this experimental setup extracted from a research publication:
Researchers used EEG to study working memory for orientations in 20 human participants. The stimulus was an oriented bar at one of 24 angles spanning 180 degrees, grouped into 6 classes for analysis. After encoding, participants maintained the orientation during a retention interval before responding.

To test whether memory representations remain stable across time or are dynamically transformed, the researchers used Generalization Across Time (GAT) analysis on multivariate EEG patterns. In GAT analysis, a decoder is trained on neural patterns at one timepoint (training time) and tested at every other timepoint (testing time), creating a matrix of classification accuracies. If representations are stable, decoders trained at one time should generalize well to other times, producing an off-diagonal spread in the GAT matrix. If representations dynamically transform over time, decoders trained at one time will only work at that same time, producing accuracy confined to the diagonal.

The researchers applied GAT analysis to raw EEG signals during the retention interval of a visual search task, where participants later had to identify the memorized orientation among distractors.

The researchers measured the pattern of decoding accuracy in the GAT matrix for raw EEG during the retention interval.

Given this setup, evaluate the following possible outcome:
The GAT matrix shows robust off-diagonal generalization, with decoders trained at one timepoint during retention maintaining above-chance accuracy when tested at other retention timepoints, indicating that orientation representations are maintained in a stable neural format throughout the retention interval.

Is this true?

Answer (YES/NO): YES